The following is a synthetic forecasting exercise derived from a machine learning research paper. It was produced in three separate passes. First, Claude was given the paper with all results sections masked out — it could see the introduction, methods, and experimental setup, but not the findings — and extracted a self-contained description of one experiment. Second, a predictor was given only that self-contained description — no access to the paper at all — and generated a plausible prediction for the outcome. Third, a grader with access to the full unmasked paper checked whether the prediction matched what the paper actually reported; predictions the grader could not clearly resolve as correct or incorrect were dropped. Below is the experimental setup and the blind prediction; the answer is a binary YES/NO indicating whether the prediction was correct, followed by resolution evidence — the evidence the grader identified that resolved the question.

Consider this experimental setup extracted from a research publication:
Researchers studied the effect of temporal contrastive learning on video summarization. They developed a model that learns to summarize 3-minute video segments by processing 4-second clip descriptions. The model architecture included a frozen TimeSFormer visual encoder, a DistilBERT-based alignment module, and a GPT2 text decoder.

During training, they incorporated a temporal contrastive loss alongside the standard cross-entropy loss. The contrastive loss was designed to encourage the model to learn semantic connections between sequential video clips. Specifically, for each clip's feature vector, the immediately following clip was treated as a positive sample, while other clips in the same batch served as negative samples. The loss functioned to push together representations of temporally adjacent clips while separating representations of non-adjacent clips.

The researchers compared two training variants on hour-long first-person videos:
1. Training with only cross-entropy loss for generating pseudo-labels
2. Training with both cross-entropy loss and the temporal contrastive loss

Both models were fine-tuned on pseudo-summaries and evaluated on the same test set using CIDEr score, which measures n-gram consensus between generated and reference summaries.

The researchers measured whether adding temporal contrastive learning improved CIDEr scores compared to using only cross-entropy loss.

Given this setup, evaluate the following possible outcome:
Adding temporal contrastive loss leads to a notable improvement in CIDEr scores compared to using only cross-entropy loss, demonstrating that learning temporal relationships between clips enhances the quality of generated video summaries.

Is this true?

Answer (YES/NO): YES